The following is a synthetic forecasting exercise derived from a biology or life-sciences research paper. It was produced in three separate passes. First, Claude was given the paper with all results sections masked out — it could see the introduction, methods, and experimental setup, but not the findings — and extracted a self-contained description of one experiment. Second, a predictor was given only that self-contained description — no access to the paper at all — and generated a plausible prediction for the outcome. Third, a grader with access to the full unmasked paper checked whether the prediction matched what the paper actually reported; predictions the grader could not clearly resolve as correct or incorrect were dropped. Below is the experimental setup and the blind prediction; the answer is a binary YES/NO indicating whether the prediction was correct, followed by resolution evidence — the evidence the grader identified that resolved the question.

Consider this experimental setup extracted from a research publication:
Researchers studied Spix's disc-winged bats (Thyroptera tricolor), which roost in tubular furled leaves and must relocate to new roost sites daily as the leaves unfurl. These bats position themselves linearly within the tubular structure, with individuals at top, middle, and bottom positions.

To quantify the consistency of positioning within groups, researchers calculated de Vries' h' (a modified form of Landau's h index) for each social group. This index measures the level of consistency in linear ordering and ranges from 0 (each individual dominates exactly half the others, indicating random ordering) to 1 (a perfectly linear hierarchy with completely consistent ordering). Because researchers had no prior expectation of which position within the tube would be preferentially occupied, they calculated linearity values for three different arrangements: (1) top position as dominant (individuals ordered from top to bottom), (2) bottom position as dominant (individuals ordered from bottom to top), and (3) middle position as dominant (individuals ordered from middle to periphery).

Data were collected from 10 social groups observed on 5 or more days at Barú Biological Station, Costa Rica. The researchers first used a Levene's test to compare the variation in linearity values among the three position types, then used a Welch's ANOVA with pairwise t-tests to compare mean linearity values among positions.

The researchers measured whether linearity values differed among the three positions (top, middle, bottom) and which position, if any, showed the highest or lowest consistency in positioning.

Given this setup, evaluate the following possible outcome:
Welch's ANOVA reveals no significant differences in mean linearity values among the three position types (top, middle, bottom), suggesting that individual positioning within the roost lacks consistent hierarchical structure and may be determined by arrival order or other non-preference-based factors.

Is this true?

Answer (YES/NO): NO